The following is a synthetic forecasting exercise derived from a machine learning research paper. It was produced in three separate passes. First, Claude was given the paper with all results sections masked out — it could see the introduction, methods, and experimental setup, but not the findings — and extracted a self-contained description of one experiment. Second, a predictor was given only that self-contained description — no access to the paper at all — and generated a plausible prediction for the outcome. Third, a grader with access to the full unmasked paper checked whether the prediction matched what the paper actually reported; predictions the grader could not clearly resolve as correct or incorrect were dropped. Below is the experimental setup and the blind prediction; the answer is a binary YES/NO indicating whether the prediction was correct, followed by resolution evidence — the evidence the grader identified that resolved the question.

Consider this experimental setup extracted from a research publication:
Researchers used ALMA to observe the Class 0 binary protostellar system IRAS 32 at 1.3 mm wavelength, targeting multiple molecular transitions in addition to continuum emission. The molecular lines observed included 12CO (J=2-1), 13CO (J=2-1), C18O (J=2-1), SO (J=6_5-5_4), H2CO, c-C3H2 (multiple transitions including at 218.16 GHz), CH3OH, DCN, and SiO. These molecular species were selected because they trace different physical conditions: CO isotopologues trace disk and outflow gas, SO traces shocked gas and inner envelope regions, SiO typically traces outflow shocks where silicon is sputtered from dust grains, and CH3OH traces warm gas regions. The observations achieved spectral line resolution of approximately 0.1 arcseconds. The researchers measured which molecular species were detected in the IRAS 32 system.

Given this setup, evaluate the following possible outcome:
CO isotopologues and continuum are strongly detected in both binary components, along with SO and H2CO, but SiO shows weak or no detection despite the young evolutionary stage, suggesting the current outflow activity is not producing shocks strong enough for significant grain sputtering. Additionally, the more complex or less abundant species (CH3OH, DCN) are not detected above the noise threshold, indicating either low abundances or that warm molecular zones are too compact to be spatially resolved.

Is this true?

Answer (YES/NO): NO